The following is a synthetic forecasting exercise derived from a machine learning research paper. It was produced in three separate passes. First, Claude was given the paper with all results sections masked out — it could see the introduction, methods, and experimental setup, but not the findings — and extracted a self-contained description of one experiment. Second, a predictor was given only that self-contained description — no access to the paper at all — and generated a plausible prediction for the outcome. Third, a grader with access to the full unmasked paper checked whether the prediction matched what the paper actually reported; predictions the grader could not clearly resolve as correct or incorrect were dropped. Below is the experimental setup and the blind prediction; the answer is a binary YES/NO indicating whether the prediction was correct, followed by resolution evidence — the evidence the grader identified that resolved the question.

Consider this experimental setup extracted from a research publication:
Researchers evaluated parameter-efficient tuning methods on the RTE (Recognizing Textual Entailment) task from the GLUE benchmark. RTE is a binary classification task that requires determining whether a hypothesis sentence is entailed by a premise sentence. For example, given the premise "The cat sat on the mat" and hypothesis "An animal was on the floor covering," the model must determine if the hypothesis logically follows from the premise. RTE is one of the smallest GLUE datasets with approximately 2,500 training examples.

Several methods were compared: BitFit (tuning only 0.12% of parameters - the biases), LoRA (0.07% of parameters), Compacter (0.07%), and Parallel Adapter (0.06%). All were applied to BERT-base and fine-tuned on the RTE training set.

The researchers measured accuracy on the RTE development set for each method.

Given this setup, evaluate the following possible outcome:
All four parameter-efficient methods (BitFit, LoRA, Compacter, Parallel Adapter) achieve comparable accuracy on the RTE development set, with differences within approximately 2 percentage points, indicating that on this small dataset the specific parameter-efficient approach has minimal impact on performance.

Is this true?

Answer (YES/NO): NO